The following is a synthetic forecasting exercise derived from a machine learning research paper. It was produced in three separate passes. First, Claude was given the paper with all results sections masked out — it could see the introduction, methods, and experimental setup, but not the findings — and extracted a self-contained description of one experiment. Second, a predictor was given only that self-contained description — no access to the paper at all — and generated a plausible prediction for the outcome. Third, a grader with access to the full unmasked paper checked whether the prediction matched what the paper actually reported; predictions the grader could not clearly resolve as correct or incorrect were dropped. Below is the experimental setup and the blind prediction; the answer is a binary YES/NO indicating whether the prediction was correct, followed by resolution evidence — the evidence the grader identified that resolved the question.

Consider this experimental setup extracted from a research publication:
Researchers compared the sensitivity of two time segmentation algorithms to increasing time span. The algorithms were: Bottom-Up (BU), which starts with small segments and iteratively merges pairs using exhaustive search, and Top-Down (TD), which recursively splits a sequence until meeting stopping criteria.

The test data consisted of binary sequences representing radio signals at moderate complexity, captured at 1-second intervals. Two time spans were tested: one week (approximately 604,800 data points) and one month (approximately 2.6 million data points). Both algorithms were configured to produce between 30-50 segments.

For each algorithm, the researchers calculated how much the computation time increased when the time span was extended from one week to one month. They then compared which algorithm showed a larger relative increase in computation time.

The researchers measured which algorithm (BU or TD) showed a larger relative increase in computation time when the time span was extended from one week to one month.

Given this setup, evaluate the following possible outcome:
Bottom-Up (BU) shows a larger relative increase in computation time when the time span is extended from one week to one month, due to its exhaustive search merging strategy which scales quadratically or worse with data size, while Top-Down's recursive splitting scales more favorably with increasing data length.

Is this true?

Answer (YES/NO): NO